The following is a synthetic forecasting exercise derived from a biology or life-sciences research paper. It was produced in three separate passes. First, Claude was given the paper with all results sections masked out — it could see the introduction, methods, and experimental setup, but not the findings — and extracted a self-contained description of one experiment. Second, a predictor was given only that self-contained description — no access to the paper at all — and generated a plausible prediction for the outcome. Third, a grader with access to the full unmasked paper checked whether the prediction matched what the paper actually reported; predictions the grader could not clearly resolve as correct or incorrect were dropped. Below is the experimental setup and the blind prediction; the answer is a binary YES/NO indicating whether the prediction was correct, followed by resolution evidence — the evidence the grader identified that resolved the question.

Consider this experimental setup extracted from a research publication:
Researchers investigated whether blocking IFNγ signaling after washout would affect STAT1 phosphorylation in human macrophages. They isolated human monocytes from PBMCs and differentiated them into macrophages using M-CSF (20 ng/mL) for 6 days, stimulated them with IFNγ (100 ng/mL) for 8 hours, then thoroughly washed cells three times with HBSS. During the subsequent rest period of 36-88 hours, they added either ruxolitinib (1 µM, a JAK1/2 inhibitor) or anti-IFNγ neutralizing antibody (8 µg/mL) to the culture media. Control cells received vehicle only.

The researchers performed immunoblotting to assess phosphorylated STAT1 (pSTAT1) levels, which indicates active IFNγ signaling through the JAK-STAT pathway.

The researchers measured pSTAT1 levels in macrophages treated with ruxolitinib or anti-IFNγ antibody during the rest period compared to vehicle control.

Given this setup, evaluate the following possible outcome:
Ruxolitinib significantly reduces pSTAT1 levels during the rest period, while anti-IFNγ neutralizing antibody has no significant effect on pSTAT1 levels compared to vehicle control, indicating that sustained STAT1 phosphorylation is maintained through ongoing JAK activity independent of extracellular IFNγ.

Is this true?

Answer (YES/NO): NO